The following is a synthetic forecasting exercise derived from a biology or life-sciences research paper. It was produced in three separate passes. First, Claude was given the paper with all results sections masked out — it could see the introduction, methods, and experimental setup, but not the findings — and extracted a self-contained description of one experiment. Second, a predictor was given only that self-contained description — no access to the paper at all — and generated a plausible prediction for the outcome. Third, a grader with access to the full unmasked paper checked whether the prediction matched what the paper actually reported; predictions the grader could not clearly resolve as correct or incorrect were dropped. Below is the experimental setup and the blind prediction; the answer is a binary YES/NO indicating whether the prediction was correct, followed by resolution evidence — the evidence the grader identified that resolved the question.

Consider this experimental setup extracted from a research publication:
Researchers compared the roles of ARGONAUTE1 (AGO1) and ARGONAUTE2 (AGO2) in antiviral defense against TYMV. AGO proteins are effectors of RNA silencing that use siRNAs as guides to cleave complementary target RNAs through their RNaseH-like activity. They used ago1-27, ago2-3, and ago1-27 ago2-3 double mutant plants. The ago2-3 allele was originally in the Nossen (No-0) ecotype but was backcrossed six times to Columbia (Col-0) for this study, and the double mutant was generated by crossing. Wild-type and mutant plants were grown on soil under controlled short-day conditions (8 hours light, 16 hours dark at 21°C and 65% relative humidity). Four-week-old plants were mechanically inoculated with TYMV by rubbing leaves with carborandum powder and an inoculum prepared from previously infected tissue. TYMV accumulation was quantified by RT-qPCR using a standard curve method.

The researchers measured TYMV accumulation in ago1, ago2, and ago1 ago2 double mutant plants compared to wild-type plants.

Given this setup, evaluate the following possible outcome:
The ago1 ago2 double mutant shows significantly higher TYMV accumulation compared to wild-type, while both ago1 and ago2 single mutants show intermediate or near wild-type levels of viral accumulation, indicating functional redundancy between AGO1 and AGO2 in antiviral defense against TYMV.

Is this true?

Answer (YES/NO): NO